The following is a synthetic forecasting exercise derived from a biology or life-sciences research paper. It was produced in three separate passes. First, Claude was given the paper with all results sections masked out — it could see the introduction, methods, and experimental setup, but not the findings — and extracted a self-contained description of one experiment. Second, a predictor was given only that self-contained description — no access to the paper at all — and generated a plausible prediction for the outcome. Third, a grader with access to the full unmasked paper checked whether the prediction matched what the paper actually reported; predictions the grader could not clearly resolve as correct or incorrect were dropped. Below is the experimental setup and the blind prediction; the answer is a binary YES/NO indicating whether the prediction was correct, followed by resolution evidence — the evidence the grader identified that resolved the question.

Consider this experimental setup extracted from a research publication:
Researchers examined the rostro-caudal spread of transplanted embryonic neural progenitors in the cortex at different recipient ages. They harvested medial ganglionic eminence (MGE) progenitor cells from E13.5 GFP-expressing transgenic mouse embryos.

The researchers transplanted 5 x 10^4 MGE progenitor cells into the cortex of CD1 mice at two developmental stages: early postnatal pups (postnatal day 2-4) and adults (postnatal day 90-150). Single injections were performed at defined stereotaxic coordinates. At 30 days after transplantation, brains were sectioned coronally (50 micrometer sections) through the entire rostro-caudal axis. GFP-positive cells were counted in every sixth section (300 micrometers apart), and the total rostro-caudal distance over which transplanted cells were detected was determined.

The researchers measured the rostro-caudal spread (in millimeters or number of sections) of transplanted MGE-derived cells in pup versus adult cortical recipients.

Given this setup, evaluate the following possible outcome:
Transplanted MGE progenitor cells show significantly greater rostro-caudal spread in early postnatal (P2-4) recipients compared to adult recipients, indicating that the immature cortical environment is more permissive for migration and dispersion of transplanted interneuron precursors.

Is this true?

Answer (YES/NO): YES